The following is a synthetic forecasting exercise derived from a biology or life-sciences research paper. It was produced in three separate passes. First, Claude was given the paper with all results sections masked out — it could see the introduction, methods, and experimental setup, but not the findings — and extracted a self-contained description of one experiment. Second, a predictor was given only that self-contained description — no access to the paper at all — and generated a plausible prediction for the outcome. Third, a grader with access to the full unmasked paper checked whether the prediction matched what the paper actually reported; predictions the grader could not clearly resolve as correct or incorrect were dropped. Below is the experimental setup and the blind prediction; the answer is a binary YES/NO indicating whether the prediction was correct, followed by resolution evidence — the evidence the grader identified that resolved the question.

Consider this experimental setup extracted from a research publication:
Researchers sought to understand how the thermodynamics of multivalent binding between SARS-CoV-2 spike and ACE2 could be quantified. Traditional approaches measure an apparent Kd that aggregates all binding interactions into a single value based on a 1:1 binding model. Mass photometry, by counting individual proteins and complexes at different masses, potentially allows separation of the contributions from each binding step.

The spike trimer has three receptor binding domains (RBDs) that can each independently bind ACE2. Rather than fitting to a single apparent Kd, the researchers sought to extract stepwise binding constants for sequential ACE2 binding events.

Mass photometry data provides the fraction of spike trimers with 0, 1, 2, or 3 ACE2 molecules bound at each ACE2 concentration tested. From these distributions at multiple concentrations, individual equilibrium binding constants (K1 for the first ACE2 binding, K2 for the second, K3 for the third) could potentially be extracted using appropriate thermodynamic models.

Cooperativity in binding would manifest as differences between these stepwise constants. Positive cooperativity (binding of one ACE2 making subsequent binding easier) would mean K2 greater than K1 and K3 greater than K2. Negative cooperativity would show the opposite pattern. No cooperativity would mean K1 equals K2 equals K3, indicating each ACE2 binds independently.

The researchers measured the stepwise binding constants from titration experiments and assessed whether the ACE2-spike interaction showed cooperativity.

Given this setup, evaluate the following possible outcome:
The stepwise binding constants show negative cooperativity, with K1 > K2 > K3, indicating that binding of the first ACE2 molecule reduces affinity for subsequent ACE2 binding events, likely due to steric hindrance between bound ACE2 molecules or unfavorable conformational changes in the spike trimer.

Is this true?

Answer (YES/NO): NO